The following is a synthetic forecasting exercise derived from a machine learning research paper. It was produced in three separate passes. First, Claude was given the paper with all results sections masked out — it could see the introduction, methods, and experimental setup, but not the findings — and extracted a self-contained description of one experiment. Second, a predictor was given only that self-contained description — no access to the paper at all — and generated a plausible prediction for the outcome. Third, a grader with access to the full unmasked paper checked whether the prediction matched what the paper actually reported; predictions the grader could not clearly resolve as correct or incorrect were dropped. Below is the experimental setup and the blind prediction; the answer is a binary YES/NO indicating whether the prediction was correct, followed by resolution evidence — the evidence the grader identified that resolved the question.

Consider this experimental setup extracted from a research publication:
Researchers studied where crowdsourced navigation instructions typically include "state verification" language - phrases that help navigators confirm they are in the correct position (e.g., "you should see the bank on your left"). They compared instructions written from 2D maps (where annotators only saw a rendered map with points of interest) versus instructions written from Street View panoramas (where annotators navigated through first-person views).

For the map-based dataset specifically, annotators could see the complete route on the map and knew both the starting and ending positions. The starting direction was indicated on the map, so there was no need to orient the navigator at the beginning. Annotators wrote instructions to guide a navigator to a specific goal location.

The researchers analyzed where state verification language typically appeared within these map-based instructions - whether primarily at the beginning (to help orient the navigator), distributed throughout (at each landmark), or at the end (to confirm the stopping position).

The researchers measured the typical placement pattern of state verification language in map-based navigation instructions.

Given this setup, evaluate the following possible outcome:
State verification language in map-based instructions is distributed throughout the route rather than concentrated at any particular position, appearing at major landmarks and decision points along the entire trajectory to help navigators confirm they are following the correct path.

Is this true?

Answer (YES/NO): NO